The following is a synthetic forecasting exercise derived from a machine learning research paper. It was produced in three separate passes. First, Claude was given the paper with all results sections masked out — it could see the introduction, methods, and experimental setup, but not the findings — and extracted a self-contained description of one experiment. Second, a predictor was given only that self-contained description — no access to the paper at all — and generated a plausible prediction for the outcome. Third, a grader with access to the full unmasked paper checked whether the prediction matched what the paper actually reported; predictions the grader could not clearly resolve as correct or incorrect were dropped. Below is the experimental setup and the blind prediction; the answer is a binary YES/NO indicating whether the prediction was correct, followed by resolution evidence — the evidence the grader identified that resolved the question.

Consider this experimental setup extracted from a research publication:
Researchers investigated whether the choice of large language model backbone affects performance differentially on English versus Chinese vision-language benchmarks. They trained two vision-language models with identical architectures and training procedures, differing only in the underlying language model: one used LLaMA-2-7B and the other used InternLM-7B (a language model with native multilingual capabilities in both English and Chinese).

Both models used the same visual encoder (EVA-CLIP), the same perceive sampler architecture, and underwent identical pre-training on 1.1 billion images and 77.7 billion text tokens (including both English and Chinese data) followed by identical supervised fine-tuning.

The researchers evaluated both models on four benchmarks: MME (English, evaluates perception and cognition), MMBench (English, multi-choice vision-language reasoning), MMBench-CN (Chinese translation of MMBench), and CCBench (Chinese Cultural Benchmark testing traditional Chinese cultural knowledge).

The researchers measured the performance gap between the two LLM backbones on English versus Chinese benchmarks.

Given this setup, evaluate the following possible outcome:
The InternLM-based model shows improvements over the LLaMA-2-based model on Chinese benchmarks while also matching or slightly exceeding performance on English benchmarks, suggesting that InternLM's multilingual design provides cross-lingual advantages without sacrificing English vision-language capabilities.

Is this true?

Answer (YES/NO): YES